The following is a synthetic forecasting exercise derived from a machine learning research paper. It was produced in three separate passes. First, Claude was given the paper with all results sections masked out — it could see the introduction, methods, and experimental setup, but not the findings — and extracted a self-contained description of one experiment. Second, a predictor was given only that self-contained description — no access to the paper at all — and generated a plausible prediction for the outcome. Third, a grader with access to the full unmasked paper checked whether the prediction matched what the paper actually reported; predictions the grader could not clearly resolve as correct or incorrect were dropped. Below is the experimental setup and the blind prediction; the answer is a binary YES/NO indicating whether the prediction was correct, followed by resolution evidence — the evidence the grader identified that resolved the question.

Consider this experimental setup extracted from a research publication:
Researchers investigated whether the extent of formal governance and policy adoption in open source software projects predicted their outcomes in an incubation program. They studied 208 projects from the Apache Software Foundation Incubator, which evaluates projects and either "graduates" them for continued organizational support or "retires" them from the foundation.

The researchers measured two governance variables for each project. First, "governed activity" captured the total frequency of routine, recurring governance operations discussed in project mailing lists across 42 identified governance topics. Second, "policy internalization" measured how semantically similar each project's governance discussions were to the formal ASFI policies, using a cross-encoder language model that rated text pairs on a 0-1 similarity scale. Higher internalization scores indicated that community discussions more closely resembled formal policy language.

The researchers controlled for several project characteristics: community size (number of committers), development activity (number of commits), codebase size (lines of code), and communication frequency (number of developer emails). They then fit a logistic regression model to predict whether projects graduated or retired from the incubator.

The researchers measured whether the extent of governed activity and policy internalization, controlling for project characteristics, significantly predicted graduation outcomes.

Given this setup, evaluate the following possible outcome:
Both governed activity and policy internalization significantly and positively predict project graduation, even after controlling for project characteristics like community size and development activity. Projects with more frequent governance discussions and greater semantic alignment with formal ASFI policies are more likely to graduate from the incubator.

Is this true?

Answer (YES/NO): NO